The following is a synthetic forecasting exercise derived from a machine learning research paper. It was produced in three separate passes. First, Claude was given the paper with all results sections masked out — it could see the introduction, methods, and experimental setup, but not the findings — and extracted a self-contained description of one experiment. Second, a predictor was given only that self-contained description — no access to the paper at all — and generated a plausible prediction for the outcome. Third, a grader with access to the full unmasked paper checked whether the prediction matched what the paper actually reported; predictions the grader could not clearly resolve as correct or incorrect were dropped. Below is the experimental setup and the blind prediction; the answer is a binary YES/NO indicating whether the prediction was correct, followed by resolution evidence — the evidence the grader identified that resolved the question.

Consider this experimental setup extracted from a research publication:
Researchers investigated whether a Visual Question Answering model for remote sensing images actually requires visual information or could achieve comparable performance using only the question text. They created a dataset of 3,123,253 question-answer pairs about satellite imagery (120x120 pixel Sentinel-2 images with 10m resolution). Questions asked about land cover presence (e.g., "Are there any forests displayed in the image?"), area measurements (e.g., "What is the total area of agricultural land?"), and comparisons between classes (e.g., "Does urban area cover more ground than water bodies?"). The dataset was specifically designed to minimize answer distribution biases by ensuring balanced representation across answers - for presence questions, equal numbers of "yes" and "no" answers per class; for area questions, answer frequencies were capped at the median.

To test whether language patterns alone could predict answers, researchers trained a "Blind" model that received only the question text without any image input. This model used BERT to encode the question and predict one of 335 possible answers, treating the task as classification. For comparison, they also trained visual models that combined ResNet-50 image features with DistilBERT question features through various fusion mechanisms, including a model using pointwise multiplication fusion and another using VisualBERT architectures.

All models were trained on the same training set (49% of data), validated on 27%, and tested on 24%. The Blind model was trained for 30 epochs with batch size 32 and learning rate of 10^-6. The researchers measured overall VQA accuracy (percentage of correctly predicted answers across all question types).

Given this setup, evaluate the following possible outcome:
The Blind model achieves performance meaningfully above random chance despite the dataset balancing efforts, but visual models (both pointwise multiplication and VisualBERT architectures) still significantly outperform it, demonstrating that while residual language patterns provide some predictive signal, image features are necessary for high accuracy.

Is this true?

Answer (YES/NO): NO